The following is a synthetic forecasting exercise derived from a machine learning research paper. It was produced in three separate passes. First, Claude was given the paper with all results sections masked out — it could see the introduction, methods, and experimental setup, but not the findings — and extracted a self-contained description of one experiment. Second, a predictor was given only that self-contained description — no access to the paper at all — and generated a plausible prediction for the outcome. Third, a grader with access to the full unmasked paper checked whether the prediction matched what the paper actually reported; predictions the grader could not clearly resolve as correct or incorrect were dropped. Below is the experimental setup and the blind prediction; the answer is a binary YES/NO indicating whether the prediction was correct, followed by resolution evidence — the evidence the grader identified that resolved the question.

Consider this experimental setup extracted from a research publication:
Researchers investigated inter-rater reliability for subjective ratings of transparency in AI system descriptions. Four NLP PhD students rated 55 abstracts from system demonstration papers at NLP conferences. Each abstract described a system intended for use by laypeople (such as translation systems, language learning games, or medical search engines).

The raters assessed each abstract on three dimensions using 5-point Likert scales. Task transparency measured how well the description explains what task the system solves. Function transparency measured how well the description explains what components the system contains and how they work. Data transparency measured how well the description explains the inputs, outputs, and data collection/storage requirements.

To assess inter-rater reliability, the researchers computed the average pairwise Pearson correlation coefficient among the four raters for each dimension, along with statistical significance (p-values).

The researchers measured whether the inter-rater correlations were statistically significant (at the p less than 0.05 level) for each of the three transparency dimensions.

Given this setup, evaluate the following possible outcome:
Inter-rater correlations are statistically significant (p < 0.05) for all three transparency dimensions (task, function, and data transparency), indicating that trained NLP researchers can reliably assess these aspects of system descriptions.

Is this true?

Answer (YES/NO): NO